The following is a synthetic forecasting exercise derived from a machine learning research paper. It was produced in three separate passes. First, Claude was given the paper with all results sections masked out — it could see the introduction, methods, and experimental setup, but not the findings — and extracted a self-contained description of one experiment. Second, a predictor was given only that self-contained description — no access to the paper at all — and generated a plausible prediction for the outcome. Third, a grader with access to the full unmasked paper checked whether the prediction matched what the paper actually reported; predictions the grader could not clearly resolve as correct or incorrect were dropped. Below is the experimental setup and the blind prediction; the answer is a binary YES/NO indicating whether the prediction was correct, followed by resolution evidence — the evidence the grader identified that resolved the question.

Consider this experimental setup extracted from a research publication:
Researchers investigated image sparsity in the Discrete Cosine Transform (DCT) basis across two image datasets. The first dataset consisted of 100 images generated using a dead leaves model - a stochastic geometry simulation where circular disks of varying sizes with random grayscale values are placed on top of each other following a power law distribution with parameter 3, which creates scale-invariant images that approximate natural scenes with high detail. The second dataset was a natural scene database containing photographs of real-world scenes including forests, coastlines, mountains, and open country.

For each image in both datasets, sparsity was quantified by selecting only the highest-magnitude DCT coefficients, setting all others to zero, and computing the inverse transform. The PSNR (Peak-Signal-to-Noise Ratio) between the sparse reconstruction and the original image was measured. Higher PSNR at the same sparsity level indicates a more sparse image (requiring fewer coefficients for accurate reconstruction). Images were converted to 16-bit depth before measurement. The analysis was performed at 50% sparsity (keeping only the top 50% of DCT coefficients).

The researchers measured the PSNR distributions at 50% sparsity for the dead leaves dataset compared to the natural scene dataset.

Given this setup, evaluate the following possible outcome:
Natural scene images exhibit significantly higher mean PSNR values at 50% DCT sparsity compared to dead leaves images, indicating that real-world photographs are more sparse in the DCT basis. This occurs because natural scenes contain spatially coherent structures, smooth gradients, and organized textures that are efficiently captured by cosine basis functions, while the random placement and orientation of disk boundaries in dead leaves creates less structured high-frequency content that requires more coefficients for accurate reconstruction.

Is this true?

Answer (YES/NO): YES